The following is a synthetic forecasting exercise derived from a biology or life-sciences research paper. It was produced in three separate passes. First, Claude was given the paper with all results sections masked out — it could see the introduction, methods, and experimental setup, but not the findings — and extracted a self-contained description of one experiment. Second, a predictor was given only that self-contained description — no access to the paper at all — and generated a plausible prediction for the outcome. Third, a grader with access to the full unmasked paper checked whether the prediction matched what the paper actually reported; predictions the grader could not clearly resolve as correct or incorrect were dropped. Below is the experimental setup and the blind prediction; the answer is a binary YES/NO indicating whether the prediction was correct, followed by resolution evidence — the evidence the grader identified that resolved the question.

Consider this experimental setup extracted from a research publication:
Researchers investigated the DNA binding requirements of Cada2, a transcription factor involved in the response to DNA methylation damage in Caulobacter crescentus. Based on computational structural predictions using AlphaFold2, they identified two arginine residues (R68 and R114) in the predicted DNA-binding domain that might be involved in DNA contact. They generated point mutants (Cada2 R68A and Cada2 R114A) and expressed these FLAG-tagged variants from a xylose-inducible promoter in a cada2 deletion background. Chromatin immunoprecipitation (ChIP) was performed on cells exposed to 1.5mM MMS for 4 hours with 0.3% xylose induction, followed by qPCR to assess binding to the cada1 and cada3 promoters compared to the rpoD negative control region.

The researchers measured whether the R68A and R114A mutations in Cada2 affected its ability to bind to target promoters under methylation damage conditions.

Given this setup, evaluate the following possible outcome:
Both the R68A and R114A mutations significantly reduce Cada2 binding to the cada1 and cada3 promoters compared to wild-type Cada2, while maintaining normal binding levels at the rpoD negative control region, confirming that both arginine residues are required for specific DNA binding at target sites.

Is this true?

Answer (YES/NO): YES